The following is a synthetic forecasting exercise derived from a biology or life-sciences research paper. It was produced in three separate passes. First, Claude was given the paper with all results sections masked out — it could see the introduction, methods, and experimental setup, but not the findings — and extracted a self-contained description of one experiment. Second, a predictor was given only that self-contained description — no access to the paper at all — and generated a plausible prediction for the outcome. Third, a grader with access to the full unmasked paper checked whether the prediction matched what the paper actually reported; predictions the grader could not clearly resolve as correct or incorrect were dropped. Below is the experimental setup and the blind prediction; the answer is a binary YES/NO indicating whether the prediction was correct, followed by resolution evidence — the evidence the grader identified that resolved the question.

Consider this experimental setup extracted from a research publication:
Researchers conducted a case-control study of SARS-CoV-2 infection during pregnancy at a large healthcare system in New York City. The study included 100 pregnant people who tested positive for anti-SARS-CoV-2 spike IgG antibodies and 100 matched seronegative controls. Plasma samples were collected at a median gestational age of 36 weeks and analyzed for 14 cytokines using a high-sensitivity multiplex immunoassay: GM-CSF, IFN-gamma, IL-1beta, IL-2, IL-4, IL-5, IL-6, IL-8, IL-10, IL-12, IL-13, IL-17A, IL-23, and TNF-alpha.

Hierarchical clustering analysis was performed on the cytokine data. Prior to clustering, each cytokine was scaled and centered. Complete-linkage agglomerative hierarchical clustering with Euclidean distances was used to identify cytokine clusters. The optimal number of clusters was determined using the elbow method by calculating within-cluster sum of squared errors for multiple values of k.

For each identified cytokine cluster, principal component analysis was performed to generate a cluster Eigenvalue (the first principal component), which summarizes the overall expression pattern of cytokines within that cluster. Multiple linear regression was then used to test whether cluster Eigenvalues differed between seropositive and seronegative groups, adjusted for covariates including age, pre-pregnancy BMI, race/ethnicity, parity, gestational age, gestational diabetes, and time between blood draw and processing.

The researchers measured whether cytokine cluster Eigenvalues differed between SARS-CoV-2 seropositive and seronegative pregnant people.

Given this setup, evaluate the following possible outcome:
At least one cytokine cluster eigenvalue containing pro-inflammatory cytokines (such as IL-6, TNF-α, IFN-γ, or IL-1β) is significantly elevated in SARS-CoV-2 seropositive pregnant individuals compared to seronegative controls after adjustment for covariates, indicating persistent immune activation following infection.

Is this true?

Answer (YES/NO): NO